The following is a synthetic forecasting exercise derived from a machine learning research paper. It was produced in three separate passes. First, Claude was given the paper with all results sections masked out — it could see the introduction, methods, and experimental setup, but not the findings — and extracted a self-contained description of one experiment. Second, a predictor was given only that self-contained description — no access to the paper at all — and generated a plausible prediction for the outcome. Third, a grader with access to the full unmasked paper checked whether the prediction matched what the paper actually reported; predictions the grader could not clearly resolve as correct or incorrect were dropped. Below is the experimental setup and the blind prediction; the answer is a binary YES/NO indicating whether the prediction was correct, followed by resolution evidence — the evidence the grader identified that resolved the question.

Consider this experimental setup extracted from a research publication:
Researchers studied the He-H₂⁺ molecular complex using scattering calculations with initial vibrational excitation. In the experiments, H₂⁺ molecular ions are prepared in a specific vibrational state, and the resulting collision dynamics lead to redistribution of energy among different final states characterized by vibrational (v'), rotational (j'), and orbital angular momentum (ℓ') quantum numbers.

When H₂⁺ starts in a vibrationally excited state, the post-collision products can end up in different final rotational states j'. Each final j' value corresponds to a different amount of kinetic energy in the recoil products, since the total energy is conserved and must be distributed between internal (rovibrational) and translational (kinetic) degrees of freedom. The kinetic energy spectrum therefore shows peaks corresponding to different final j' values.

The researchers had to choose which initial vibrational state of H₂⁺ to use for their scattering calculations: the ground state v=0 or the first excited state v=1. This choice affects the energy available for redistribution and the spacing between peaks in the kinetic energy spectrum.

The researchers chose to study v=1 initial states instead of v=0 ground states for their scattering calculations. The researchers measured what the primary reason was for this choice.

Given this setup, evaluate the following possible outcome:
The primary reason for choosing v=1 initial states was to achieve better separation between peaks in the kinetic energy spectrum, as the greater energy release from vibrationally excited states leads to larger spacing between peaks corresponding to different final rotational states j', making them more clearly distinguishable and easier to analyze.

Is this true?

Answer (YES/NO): YES